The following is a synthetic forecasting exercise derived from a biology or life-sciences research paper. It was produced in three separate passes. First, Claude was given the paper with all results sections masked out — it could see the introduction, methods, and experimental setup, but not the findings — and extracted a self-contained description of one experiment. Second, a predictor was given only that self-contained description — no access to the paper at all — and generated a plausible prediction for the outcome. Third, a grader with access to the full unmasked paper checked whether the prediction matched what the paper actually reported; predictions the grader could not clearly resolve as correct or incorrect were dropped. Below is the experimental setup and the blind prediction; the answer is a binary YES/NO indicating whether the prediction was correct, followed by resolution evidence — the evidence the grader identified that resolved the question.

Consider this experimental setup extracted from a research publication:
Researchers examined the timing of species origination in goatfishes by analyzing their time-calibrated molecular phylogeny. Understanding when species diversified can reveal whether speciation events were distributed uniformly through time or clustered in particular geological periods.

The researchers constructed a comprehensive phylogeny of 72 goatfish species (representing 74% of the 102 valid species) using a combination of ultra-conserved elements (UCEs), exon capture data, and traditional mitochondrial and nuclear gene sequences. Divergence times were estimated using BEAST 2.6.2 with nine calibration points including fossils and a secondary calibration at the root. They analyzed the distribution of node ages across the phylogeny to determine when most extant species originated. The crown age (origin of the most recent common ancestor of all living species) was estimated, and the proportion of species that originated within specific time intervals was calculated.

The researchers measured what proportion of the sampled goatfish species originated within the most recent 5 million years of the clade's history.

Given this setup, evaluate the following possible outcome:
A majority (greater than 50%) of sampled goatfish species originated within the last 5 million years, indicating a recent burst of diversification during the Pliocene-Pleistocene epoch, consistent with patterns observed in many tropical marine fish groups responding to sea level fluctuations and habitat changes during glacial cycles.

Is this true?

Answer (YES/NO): YES